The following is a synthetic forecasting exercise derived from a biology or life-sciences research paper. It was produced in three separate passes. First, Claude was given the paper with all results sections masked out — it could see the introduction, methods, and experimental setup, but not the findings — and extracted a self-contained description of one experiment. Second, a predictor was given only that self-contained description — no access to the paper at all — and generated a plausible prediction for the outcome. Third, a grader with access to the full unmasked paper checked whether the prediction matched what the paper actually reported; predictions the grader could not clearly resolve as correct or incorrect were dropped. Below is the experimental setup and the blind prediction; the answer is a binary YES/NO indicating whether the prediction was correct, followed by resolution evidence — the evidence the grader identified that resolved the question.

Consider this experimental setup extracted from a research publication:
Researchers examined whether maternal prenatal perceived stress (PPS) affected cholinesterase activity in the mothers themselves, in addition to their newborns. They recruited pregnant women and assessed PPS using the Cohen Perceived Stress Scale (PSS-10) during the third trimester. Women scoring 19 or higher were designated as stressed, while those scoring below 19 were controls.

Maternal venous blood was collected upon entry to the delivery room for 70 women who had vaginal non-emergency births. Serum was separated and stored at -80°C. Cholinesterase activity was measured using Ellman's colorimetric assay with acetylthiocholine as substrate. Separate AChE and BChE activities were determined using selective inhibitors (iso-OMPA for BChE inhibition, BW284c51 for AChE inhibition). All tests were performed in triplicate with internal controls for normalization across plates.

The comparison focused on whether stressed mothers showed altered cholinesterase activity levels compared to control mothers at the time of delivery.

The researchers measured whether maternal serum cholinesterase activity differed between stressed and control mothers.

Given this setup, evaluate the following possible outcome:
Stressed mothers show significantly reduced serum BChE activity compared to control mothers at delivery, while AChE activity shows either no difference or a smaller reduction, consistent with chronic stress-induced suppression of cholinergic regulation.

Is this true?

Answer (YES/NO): NO